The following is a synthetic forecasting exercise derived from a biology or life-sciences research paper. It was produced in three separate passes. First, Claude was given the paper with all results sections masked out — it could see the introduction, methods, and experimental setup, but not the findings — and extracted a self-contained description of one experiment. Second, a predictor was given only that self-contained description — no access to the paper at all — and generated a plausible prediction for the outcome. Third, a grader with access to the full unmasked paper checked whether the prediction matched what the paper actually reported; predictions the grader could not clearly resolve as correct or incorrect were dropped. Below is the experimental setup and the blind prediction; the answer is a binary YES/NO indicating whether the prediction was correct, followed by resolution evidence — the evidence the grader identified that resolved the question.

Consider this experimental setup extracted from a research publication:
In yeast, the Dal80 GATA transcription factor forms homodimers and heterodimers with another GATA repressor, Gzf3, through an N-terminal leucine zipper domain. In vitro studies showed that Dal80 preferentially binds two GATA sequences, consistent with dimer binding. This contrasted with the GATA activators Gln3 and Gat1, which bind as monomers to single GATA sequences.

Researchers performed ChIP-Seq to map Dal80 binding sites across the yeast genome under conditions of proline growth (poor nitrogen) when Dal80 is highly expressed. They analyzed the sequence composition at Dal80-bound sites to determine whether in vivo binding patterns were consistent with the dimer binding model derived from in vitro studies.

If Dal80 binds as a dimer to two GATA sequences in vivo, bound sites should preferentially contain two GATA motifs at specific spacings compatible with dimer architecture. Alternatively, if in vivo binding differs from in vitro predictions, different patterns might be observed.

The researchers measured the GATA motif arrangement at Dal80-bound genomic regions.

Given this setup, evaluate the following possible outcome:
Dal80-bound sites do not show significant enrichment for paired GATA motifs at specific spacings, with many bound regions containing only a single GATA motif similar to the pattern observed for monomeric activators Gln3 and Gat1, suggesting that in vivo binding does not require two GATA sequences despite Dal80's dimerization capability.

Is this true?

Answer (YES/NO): NO